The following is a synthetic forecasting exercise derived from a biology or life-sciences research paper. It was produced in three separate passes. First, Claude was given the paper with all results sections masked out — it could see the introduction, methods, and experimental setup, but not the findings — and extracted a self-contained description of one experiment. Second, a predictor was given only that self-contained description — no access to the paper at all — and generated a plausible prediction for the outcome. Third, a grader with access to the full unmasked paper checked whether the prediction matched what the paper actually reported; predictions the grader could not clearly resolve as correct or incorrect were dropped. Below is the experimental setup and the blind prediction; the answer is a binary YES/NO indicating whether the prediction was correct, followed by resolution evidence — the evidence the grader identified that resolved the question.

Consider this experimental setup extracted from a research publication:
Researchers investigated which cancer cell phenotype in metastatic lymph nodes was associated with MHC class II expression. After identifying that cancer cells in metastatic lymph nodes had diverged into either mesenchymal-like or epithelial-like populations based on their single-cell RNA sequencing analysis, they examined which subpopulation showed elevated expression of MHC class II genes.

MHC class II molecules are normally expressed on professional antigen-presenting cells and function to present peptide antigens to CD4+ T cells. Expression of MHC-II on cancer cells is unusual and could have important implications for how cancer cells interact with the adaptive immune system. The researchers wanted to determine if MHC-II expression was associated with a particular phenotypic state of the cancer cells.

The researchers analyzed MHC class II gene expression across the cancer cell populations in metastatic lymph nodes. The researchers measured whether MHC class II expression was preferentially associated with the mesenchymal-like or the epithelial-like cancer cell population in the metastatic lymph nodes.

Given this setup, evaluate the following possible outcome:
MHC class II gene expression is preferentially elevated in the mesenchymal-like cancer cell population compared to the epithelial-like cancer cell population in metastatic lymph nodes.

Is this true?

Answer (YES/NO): NO